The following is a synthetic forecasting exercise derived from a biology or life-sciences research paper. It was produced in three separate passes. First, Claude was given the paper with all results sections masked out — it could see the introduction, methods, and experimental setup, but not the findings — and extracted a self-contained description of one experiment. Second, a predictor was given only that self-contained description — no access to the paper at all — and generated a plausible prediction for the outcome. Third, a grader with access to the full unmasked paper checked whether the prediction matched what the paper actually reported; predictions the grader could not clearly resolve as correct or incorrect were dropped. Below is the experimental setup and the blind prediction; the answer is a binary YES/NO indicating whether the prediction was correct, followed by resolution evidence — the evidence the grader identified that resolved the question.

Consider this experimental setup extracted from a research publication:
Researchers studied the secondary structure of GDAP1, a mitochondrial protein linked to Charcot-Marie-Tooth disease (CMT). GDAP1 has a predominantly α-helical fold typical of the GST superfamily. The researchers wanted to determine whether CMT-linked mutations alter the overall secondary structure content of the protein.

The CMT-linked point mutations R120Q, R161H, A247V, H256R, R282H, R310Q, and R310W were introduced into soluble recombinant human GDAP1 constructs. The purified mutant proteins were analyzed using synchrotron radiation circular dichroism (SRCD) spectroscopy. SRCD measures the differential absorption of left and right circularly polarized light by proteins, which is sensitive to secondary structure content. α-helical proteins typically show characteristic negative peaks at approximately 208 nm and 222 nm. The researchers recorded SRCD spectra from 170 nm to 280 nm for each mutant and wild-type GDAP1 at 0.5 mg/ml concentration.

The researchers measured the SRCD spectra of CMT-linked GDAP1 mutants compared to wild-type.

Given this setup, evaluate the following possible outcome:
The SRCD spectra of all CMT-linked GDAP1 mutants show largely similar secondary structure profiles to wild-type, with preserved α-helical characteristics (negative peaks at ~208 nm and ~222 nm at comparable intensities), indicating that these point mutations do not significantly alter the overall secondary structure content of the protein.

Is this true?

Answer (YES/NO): YES